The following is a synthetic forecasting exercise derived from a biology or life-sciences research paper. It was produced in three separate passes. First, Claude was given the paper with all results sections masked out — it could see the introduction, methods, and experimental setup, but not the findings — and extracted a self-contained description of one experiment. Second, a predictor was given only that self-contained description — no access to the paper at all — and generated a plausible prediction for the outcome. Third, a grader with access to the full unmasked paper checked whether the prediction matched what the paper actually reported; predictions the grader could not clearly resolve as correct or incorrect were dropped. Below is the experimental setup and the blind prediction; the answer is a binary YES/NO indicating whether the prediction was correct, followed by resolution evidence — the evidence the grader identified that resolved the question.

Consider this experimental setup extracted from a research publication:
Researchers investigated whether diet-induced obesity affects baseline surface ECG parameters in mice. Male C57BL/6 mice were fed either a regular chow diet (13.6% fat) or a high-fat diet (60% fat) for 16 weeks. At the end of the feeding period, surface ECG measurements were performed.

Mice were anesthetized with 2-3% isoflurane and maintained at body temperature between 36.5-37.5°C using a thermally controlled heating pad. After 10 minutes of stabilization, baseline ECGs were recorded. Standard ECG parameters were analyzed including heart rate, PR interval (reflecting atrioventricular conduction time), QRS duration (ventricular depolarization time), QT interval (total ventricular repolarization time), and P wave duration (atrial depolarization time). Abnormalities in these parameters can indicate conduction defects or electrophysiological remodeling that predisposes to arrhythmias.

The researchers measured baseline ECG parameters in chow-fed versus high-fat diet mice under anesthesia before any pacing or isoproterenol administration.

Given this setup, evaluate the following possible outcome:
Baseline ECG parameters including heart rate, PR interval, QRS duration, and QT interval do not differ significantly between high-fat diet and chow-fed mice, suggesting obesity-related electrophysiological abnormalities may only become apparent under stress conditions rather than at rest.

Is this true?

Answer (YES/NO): NO